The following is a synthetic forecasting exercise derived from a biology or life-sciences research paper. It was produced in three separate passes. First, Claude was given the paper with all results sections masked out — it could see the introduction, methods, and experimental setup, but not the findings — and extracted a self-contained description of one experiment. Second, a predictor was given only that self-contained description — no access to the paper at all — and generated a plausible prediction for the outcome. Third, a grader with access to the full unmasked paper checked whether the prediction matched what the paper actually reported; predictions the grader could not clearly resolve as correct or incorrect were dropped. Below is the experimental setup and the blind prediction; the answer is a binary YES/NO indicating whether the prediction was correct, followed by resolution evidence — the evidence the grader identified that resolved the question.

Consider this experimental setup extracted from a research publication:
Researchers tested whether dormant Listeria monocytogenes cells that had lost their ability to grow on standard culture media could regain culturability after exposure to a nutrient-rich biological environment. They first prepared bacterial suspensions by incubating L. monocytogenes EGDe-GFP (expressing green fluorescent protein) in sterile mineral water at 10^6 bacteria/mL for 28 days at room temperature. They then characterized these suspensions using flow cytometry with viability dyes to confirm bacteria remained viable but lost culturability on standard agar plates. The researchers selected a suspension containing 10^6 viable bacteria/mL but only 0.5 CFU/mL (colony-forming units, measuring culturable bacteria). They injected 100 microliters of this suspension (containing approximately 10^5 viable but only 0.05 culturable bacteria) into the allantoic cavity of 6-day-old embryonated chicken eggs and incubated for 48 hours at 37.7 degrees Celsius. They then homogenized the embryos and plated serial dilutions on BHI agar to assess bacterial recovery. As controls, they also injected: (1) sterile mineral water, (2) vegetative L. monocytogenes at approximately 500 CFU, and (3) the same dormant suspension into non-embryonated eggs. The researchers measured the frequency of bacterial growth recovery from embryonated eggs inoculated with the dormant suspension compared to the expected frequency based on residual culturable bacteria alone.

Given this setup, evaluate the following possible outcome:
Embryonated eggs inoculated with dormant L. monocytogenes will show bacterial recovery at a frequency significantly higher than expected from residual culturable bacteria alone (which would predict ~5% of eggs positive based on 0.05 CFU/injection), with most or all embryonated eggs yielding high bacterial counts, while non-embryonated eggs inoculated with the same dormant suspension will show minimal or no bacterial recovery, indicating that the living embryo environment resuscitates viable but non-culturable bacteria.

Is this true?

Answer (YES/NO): YES